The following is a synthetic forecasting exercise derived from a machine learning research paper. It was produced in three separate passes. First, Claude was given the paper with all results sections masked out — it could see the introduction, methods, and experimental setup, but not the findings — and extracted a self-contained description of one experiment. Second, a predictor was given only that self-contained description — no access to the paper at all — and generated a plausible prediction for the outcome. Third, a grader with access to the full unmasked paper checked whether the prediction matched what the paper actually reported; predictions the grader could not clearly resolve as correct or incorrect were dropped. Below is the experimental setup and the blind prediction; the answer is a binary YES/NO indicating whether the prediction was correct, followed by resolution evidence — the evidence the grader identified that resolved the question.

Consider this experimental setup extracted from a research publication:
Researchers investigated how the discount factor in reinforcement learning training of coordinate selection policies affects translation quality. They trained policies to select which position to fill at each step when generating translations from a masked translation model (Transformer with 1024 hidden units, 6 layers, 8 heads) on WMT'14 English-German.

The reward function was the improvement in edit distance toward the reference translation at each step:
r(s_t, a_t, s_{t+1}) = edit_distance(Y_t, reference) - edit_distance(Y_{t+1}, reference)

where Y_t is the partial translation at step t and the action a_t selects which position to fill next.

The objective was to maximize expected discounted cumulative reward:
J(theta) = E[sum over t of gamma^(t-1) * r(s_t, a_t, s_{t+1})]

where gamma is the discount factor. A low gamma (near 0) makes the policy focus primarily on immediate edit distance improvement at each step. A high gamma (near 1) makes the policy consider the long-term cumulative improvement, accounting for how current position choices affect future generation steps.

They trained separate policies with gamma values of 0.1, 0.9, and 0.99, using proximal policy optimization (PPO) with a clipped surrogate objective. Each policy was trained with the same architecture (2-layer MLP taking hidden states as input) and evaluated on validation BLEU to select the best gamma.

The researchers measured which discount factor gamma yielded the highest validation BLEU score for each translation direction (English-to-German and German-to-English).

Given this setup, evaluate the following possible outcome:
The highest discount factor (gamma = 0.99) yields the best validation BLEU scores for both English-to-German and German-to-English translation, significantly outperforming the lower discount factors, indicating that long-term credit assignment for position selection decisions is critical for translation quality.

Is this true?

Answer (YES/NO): NO